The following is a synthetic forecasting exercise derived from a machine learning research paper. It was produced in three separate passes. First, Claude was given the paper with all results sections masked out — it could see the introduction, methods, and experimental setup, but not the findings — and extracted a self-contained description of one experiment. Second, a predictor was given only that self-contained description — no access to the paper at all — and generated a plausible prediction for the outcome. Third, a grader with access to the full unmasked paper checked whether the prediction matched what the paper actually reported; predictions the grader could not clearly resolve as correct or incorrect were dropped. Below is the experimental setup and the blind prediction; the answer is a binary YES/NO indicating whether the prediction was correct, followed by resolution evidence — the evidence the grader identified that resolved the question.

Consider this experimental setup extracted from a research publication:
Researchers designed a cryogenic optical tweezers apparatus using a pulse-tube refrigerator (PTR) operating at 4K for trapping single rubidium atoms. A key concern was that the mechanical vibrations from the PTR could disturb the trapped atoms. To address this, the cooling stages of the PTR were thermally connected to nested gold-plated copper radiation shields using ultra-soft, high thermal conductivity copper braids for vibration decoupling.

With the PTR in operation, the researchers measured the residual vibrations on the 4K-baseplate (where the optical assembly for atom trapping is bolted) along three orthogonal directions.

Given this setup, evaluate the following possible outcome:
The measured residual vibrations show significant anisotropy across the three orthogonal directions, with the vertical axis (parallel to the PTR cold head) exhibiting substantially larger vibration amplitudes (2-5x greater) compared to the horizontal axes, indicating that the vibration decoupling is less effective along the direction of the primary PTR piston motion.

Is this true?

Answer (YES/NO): NO